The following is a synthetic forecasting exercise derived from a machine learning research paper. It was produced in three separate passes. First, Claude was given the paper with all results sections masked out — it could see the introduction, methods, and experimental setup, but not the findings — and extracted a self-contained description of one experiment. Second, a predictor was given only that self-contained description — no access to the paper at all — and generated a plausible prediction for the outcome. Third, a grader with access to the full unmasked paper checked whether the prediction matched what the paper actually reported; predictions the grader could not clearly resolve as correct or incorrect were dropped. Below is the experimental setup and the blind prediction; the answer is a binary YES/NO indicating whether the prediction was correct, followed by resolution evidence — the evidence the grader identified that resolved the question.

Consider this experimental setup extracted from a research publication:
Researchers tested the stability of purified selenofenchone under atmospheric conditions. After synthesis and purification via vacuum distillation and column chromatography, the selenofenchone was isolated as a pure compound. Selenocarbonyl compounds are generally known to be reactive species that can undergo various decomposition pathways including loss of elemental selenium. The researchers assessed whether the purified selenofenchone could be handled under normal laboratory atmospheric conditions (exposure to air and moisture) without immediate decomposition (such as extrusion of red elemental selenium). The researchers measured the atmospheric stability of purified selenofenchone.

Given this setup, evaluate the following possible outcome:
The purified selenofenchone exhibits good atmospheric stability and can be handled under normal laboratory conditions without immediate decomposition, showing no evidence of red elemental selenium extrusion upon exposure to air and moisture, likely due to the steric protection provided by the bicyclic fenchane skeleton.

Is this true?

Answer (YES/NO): NO